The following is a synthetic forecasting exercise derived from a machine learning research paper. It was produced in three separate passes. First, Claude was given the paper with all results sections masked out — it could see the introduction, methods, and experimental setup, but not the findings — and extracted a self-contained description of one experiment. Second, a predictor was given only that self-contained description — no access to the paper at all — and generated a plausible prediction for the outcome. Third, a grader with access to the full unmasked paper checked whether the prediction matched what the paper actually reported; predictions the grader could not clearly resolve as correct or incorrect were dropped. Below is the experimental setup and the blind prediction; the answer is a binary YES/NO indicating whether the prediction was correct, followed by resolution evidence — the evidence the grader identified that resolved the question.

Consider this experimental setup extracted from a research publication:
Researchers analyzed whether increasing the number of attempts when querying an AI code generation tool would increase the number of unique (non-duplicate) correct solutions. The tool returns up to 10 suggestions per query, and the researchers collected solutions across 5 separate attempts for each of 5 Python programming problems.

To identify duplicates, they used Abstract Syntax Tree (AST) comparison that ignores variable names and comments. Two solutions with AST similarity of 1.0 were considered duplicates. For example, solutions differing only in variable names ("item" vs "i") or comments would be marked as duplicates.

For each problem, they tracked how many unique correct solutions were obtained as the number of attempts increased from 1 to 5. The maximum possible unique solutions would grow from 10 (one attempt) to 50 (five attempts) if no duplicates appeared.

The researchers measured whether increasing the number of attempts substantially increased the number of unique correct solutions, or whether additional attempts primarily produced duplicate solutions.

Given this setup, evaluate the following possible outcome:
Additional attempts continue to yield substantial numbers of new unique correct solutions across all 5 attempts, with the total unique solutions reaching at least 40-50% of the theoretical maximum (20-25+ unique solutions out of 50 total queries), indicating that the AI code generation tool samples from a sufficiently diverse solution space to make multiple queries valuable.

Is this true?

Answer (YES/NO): NO